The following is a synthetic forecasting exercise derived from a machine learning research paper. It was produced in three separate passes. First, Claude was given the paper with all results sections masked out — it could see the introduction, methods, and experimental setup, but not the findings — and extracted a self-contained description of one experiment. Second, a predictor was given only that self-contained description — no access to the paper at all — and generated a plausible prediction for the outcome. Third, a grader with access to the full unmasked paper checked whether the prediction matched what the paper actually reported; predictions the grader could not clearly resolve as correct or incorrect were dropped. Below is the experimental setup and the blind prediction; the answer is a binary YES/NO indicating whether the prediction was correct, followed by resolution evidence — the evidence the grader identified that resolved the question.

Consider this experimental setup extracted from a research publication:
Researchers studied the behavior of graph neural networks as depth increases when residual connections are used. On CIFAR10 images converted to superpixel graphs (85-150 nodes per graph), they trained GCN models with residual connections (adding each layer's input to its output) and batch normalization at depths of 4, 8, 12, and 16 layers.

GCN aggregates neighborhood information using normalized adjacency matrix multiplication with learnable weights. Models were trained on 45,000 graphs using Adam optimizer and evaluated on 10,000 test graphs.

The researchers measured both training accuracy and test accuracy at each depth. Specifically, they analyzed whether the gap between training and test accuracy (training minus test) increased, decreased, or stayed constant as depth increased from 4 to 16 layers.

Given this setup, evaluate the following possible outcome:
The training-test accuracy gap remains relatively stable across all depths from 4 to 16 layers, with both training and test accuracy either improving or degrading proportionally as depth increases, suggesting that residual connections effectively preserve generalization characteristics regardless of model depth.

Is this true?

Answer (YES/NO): NO